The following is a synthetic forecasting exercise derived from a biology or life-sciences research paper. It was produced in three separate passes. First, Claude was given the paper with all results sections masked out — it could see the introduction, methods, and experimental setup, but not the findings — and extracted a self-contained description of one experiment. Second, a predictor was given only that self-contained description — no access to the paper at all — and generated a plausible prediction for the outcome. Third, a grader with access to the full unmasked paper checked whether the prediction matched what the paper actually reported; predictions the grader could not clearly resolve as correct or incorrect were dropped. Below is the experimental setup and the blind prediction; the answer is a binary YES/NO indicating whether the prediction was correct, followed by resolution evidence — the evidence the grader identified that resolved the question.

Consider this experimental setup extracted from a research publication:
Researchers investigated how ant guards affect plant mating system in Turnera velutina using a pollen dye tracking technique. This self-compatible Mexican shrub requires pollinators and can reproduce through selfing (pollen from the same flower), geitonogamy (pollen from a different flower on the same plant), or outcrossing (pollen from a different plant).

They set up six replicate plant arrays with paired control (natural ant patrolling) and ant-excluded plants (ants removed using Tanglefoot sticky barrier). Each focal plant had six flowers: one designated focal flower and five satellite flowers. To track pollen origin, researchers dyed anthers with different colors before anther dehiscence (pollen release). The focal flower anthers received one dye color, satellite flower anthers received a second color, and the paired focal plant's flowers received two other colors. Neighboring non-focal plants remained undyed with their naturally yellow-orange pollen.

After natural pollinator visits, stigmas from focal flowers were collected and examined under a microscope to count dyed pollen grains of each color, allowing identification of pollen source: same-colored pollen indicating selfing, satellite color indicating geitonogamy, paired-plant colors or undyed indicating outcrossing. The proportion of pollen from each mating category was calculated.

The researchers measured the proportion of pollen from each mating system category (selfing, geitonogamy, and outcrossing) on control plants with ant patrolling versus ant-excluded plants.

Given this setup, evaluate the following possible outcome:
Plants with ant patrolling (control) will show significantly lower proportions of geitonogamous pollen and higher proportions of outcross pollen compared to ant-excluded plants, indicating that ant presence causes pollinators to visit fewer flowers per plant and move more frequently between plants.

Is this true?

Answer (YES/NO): NO